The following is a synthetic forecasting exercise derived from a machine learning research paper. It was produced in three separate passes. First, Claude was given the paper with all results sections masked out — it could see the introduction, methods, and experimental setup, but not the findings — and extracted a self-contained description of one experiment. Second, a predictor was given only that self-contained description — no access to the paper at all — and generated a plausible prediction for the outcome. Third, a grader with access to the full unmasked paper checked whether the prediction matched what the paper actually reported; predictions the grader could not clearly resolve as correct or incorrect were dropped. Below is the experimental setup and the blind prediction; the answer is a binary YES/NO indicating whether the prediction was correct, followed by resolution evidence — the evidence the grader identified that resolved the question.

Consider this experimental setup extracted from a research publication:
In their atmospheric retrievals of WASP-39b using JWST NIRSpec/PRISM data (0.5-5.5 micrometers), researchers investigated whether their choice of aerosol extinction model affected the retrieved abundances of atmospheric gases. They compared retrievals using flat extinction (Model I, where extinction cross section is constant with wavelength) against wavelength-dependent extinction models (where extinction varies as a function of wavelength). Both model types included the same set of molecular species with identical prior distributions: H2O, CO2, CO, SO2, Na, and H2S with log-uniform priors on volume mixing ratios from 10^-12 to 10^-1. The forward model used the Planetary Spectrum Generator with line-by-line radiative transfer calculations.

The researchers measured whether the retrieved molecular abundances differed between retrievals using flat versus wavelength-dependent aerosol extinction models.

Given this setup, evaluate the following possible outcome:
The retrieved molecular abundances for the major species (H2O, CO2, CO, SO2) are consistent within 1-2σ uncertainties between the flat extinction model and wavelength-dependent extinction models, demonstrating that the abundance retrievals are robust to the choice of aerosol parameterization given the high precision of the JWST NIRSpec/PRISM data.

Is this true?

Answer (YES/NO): NO